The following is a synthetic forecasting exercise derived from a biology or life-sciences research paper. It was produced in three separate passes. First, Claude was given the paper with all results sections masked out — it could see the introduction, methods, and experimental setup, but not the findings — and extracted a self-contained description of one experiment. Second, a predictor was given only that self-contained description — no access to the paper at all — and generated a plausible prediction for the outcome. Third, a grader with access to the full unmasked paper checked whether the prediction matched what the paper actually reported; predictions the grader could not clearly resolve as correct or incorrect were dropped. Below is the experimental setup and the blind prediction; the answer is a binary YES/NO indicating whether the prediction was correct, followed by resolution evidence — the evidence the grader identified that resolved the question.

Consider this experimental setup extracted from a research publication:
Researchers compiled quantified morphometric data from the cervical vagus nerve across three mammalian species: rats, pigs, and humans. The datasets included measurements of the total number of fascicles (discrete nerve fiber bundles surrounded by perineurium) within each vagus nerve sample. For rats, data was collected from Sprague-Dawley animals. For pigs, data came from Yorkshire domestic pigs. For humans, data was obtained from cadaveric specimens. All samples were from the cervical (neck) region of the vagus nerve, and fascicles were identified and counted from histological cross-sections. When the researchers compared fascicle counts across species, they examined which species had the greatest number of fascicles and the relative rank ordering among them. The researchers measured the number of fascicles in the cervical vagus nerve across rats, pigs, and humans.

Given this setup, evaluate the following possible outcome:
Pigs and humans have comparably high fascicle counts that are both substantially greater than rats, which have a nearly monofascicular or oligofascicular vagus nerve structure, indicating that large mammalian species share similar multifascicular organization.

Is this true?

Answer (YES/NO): NO